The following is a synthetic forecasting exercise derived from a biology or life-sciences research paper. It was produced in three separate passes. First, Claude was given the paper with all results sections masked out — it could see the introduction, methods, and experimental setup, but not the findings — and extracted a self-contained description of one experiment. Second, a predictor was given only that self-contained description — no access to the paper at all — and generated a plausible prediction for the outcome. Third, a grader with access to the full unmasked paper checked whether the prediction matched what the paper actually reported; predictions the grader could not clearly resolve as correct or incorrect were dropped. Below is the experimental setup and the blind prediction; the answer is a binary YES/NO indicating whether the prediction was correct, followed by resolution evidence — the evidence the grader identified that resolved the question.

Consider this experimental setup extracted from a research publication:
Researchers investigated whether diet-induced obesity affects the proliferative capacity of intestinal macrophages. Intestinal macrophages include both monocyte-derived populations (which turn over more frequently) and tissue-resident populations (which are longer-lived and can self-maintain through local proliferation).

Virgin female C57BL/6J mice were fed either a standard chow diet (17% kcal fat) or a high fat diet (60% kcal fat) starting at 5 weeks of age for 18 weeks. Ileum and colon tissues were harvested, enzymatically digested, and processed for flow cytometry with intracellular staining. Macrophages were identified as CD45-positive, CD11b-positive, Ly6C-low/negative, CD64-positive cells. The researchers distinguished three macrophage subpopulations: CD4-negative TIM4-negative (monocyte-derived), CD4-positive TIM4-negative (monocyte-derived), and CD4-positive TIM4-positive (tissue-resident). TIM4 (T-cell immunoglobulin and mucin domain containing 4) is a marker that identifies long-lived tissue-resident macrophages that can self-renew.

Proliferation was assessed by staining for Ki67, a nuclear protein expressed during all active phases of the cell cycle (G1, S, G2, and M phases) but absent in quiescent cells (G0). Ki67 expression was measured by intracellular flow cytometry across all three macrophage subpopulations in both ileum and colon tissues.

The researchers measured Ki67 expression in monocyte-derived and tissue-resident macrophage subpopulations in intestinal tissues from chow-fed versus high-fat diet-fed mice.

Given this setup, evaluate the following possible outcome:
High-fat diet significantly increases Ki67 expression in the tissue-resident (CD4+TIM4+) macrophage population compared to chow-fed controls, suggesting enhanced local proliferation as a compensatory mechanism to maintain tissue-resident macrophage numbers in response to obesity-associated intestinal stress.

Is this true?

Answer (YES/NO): NO